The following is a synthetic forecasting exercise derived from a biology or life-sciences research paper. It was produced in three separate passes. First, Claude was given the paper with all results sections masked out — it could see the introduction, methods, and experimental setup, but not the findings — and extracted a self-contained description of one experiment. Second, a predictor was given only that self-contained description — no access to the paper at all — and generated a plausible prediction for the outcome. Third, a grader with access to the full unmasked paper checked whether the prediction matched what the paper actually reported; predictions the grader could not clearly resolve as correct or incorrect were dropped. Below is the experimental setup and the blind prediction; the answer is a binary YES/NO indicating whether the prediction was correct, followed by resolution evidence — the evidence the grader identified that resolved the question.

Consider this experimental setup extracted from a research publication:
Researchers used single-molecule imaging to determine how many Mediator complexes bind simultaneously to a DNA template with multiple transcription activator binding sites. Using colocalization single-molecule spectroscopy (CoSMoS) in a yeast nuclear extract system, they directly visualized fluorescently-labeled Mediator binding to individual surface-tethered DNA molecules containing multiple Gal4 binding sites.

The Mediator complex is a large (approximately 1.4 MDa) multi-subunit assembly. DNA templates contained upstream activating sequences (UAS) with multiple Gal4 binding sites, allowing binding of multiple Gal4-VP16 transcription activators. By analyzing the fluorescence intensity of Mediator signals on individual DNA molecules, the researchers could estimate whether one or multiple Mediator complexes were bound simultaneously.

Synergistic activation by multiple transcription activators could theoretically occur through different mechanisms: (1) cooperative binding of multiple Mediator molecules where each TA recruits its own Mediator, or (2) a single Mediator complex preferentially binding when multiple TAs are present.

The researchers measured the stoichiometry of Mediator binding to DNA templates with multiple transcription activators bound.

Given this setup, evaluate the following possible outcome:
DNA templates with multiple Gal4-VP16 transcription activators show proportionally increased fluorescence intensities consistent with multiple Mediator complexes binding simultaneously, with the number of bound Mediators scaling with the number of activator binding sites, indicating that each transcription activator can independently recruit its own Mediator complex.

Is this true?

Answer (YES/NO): NO